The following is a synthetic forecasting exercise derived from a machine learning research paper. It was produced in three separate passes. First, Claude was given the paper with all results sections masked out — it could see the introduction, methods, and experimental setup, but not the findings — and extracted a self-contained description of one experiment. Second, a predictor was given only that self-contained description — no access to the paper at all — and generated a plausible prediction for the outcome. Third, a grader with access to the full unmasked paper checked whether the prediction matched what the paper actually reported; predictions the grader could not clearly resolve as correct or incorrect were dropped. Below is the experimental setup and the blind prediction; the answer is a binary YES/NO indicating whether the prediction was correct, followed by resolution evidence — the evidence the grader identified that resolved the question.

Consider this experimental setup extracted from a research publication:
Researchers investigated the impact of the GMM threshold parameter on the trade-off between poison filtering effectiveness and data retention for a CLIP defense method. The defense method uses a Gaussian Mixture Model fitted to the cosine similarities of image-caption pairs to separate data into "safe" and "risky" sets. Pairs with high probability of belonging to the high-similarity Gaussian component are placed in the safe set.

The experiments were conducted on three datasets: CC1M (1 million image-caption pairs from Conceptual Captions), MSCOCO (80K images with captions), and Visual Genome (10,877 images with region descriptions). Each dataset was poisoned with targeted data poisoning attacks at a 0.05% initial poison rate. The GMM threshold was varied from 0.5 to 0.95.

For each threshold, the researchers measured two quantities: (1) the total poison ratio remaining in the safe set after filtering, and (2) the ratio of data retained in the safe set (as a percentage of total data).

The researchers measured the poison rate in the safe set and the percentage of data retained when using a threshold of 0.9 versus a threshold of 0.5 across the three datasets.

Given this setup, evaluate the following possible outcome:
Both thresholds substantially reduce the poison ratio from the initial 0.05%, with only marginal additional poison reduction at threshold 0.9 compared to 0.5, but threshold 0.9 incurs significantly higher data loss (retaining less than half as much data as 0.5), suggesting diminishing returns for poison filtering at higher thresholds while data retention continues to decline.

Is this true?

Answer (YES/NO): NO